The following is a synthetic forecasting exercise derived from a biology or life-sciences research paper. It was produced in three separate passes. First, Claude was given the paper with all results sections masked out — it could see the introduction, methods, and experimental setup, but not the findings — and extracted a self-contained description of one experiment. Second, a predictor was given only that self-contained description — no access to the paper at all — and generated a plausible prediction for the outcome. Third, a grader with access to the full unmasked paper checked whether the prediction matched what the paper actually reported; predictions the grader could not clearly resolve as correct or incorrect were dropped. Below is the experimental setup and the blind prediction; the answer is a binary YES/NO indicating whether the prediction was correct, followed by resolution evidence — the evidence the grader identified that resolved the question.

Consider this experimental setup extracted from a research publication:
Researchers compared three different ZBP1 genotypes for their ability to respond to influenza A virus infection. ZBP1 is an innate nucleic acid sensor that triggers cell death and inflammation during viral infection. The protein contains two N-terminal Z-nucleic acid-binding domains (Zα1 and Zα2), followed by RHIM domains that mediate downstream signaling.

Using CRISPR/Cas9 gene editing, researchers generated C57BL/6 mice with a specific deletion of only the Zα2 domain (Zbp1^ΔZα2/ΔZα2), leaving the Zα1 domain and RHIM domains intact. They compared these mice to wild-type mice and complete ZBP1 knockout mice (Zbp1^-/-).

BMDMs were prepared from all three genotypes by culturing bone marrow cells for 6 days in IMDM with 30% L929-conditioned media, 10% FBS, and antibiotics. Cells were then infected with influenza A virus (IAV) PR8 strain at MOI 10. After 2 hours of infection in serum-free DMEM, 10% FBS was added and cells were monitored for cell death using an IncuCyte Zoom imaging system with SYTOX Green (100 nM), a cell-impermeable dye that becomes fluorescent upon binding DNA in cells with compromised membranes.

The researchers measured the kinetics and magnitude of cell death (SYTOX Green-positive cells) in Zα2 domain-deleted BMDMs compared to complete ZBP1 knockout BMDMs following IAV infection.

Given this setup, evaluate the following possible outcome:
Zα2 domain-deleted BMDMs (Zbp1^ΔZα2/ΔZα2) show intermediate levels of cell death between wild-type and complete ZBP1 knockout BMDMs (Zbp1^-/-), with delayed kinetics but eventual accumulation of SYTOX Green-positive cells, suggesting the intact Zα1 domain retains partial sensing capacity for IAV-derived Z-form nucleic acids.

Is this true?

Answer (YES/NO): NO